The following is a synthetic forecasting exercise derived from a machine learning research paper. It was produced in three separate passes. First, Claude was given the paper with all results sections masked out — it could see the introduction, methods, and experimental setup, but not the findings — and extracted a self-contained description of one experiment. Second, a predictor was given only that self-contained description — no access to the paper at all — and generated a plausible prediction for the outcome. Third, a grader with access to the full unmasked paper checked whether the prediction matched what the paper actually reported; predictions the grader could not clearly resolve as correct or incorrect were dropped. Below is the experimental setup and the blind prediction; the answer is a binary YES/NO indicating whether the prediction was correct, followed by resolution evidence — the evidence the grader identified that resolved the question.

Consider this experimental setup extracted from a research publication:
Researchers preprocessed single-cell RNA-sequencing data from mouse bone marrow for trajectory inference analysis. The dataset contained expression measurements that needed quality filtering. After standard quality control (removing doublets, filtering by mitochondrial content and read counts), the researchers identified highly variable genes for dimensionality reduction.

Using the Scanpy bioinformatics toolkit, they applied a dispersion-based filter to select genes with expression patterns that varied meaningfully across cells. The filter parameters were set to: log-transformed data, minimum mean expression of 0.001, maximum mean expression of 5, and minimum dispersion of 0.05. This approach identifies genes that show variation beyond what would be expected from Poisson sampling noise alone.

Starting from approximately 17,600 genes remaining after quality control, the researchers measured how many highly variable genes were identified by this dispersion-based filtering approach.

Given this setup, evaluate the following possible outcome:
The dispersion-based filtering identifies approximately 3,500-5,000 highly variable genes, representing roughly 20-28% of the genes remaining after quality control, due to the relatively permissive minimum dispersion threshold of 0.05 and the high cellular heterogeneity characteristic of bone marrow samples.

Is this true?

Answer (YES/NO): NO